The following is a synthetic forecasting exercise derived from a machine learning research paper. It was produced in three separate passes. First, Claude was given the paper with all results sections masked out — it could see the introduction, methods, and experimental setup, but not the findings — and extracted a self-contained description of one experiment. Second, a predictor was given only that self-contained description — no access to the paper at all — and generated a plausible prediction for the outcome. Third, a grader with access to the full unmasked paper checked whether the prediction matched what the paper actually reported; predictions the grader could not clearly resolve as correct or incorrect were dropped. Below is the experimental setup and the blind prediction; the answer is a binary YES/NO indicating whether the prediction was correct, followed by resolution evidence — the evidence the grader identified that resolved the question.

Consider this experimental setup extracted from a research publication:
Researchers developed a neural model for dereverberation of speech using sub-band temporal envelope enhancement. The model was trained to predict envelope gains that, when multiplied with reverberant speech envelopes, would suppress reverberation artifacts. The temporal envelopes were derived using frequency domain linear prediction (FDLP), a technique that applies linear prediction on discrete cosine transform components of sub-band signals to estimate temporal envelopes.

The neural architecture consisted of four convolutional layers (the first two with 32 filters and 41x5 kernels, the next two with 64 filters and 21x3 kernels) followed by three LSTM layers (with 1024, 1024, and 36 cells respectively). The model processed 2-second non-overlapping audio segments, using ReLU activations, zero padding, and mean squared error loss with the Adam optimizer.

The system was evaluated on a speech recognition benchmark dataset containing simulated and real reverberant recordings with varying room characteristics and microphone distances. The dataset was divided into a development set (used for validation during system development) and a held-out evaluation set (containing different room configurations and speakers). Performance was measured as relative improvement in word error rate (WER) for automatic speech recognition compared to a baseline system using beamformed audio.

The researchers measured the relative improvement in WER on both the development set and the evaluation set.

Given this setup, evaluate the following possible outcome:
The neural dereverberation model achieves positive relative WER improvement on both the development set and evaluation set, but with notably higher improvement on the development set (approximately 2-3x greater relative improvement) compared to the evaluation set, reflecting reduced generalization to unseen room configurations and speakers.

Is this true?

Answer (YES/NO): YES